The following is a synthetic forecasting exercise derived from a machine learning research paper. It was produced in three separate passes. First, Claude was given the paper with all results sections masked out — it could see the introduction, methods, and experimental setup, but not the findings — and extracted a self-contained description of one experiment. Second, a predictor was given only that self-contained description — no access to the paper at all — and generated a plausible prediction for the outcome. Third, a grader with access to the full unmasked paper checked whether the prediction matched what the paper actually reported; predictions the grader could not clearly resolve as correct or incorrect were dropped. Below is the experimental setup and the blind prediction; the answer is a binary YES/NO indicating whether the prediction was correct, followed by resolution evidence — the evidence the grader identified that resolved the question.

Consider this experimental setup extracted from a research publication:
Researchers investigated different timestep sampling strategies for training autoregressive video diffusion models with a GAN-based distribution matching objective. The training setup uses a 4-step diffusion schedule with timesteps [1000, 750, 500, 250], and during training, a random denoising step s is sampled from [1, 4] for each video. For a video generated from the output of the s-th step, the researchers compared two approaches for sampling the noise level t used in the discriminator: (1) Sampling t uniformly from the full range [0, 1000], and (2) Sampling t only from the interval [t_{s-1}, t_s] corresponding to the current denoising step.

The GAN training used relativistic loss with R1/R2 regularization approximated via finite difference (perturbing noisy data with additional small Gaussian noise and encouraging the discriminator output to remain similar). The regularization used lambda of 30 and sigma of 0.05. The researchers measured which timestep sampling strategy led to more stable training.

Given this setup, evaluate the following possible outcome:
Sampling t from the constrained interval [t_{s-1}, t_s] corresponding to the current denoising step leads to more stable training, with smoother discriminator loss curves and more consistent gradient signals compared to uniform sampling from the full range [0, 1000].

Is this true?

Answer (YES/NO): NO